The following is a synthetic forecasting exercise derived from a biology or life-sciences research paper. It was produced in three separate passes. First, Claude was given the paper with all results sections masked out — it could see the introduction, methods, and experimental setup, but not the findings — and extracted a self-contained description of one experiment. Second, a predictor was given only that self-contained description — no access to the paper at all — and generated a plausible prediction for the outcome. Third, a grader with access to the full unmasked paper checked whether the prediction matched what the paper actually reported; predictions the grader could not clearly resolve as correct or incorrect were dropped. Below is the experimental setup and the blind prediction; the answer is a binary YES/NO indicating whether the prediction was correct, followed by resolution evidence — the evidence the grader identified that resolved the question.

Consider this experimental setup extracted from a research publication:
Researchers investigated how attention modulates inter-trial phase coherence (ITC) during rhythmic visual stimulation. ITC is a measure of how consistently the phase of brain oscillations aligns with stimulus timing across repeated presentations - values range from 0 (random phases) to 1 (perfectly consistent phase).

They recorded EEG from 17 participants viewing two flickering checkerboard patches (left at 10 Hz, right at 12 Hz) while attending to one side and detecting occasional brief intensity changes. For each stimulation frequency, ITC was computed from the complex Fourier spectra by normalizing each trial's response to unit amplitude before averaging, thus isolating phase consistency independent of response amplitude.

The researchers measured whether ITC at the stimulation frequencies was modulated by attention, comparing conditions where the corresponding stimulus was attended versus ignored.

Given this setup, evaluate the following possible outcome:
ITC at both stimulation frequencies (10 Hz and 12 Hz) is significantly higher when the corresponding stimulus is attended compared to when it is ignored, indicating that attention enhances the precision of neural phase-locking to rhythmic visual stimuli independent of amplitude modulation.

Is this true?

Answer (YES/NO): YES